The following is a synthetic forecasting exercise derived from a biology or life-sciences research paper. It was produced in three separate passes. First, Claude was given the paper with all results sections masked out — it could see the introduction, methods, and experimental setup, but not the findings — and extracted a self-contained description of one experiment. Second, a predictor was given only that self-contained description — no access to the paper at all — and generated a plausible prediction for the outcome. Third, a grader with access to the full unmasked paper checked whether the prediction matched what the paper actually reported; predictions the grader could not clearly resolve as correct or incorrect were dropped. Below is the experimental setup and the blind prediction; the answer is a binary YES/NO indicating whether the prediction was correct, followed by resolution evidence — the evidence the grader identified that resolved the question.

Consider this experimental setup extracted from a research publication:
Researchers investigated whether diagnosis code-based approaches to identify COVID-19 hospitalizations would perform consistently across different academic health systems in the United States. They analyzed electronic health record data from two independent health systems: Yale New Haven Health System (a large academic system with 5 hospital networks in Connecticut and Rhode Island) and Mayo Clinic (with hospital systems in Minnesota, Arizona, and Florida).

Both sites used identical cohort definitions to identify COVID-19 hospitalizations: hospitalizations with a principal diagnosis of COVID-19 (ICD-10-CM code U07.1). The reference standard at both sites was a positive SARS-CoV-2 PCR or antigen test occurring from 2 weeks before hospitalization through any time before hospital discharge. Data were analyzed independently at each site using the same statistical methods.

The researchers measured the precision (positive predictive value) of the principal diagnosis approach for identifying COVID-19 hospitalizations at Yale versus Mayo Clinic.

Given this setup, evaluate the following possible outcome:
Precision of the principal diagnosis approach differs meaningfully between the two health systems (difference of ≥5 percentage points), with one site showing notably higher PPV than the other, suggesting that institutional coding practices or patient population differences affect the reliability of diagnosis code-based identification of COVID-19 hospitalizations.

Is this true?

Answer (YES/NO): YES